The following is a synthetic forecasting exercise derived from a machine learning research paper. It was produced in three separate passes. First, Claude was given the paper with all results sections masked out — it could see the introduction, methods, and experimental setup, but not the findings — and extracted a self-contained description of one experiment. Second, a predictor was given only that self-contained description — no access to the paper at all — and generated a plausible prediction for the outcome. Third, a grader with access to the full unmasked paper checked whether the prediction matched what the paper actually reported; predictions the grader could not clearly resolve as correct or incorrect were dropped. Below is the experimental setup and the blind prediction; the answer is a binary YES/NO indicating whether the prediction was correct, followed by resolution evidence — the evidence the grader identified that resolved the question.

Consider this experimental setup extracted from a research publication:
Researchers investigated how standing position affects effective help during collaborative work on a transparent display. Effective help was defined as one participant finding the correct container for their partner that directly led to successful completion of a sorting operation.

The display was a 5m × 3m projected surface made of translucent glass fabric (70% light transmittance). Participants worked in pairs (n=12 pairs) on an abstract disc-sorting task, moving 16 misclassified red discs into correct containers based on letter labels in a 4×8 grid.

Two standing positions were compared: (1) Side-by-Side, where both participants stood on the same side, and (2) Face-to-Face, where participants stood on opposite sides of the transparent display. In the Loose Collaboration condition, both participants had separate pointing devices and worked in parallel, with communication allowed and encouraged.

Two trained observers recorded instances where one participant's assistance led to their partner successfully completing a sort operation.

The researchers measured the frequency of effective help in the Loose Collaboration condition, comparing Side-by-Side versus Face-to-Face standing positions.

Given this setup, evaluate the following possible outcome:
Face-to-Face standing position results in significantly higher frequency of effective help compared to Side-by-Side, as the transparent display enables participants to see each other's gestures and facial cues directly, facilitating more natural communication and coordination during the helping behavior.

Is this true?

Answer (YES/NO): NO